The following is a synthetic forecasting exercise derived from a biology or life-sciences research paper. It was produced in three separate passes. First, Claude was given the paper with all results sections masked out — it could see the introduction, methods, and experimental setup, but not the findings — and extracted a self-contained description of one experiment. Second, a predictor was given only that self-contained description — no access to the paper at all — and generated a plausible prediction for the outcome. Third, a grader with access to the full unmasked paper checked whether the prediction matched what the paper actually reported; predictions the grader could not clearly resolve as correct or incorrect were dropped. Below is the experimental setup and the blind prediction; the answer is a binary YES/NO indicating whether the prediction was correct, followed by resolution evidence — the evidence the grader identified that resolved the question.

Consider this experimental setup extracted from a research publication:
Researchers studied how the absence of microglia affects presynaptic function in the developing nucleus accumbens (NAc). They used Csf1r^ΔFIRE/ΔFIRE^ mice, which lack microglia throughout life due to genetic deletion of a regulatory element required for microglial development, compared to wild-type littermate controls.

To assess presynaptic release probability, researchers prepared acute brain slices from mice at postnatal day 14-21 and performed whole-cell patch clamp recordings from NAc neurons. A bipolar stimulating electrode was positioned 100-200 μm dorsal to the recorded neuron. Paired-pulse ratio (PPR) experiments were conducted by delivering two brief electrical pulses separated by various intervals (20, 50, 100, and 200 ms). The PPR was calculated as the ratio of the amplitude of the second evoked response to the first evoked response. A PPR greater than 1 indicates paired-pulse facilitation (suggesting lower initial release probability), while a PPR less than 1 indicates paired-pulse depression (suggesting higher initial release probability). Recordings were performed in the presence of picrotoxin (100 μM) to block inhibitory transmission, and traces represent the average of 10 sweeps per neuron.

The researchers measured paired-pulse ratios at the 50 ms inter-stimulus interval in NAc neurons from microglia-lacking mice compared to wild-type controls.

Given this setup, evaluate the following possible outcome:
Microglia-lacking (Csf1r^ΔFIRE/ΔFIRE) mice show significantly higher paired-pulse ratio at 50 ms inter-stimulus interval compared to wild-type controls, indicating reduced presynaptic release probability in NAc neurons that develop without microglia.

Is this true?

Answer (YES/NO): NO